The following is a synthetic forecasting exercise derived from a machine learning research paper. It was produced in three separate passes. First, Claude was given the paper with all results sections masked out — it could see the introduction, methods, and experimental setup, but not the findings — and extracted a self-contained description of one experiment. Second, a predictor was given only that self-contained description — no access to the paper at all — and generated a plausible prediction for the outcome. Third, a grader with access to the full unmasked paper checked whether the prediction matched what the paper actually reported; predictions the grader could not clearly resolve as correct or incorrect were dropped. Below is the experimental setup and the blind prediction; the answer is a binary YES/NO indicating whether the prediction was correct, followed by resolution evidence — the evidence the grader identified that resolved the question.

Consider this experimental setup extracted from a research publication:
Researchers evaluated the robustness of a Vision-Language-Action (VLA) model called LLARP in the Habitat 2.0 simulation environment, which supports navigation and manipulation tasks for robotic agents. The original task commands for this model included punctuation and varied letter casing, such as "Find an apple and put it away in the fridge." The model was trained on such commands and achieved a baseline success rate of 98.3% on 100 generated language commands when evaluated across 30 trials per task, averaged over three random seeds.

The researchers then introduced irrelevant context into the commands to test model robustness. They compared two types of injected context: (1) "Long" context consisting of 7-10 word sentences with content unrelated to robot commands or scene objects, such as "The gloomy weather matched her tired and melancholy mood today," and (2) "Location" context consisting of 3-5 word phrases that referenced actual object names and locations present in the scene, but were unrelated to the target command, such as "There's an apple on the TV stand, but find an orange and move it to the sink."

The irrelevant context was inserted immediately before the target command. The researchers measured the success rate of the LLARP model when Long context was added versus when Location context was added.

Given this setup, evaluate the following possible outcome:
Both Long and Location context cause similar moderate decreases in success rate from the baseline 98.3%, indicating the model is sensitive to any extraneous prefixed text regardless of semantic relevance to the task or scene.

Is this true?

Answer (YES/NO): NO